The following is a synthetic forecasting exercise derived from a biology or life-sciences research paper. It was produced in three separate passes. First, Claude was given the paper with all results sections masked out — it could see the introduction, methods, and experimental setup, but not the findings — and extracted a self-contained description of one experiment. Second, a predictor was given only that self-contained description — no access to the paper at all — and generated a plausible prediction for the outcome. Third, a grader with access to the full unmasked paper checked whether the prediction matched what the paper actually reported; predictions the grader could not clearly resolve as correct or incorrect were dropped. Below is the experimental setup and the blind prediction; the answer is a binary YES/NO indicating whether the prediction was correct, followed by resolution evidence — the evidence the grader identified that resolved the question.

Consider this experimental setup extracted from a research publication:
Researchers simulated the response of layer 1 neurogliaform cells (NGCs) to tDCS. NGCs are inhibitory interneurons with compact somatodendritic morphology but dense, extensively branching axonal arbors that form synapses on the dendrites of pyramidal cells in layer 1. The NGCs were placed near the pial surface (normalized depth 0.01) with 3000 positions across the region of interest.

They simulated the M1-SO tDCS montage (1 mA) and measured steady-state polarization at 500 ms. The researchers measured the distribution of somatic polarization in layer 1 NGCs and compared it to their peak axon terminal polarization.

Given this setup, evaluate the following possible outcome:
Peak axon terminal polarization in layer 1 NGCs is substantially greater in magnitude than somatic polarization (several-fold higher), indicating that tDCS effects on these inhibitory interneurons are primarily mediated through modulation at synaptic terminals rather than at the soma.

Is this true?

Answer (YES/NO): YES